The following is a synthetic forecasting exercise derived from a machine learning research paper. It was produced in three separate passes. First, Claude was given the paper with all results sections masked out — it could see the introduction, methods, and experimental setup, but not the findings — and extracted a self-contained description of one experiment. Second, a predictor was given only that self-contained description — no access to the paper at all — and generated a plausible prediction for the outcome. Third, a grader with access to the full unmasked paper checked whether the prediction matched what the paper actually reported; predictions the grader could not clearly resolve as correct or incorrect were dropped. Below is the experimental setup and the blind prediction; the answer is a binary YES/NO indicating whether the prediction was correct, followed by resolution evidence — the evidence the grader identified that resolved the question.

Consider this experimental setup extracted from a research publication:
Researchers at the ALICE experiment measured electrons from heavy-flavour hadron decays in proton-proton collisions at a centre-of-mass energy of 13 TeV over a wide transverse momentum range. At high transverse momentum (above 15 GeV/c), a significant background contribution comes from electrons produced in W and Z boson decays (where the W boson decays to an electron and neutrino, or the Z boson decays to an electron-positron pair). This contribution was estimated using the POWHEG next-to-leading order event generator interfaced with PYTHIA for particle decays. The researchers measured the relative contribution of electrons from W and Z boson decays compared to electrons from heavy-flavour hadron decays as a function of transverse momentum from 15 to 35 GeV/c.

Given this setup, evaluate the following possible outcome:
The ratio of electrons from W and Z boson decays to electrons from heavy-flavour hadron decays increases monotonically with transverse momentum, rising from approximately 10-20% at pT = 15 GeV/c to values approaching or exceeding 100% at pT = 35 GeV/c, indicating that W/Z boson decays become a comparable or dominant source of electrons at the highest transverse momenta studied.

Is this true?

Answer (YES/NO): NO